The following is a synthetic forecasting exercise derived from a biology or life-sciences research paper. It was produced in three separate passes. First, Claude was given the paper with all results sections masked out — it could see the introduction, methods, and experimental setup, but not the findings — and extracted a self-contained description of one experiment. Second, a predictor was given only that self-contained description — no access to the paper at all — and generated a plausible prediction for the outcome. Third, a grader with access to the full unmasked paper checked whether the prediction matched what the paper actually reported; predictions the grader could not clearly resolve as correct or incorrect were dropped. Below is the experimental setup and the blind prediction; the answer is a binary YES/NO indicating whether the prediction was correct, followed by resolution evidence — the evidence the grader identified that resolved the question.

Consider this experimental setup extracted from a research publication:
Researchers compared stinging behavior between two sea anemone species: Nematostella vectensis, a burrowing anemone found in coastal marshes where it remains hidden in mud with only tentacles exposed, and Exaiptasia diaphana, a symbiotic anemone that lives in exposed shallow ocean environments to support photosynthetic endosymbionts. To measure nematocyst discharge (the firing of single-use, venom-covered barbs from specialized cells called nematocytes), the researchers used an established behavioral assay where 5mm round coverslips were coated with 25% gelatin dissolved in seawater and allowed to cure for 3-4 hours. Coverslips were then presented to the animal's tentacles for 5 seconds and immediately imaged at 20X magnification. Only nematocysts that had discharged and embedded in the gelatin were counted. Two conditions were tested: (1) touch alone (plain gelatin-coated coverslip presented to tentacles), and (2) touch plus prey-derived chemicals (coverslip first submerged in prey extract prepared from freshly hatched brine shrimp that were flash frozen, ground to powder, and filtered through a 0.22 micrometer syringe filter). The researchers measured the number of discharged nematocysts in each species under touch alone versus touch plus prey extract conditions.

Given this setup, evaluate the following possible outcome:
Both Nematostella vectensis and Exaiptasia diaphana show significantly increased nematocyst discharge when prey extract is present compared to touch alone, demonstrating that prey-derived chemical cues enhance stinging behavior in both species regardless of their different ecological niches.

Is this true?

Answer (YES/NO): NO